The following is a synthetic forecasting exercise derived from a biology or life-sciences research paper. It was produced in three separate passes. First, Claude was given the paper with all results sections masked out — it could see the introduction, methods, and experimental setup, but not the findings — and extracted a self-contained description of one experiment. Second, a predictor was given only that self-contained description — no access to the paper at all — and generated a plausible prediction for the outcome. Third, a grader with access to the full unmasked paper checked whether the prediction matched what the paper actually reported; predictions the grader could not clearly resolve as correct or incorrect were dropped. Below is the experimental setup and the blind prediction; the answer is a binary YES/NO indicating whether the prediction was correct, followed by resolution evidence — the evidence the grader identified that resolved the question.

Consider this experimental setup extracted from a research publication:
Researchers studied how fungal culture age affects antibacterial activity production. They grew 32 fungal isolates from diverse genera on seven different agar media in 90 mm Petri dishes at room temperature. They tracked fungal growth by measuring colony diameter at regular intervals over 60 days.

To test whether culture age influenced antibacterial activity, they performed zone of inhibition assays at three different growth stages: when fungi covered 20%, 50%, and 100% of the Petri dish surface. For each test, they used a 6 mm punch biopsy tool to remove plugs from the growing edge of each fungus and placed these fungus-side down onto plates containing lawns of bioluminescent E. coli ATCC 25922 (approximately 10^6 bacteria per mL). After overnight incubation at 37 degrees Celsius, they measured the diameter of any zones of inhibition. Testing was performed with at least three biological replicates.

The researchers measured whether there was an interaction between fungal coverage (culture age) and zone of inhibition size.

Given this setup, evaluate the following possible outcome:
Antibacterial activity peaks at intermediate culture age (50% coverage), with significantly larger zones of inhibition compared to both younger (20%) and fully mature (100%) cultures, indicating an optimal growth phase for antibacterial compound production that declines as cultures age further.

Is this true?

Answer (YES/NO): NO